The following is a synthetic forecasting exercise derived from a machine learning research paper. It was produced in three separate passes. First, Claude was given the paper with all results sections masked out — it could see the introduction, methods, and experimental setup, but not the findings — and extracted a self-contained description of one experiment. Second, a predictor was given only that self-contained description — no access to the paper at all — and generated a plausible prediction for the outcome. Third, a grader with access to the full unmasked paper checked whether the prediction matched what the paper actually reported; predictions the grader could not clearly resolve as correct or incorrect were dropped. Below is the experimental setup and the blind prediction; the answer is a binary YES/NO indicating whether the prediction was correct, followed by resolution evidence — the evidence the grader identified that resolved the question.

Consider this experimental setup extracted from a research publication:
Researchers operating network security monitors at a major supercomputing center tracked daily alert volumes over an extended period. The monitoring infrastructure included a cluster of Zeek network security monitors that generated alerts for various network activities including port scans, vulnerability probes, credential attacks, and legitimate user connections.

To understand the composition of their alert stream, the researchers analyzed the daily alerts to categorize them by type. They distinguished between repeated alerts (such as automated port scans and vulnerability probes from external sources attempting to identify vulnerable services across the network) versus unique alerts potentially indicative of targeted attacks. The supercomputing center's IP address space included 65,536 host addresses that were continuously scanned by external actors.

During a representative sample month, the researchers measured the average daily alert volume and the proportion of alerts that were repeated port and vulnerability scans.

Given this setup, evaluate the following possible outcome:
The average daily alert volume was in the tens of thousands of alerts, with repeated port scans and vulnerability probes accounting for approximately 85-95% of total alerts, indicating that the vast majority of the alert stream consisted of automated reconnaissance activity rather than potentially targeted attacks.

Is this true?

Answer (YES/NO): YES